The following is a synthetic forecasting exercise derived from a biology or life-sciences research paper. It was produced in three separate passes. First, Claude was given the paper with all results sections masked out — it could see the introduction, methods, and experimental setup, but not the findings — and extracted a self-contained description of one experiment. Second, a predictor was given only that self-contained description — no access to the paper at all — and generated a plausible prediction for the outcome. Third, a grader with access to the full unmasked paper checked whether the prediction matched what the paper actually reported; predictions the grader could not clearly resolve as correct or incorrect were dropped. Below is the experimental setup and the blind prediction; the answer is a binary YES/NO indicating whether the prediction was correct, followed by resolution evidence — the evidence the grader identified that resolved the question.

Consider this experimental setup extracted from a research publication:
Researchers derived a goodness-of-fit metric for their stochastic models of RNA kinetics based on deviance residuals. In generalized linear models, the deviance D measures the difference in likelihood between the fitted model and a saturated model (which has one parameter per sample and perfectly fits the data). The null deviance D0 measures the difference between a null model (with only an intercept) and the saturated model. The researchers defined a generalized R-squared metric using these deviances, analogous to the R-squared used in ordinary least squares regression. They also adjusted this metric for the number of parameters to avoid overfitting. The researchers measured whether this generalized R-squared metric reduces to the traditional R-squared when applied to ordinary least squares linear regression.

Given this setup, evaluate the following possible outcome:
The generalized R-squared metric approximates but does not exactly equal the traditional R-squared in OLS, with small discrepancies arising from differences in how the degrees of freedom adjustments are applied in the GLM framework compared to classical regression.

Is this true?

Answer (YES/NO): NO